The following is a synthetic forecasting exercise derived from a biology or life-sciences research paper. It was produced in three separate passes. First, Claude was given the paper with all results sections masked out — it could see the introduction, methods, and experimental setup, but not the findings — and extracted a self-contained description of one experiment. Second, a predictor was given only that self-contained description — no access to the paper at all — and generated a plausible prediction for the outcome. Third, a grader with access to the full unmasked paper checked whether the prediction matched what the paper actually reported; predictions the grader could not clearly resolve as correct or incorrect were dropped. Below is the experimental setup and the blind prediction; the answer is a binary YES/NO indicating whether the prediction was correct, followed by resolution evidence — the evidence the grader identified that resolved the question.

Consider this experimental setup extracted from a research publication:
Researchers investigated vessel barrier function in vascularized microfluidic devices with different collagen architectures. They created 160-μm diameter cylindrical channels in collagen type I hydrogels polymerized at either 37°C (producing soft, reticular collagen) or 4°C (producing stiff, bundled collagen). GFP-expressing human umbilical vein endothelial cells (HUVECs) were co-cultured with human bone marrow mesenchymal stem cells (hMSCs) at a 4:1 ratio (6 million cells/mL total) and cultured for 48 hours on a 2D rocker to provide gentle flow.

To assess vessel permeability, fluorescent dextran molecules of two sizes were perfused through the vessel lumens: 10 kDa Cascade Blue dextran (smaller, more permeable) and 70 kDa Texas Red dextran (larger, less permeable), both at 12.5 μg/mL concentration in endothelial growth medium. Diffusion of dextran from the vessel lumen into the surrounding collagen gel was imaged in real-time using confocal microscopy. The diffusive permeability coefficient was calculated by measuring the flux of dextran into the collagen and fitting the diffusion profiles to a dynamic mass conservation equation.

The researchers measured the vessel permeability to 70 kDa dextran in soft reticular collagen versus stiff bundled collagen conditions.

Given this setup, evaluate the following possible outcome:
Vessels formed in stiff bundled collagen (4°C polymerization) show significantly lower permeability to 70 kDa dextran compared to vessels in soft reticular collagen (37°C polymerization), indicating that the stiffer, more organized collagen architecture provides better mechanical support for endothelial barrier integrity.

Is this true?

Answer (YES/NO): NO